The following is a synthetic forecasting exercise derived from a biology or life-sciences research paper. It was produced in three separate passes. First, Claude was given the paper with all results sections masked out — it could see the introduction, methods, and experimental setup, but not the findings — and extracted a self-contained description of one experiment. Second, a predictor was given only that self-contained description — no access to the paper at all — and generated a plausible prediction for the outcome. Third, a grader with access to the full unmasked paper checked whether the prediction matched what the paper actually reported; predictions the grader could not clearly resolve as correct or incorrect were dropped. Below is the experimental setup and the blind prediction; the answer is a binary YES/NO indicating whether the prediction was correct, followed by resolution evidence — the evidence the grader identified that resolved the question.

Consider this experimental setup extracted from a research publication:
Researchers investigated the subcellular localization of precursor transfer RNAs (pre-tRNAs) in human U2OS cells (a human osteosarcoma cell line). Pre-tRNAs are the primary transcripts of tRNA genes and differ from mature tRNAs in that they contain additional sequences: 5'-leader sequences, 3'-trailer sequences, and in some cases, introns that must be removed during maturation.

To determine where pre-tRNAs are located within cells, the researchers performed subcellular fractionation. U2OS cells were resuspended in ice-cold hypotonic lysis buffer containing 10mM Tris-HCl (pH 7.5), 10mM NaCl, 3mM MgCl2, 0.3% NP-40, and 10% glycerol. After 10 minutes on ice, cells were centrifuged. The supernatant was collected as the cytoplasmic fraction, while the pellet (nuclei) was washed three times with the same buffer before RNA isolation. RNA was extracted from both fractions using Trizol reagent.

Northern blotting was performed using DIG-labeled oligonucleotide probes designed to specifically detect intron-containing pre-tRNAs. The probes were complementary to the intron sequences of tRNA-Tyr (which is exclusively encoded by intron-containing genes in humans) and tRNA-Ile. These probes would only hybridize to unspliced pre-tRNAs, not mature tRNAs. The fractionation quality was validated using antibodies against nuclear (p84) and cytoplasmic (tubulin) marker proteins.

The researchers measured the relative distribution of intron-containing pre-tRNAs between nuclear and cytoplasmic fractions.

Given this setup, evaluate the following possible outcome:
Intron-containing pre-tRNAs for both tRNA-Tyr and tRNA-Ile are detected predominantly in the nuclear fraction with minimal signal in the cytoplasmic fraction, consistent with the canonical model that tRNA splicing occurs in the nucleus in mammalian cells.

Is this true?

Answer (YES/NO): NO